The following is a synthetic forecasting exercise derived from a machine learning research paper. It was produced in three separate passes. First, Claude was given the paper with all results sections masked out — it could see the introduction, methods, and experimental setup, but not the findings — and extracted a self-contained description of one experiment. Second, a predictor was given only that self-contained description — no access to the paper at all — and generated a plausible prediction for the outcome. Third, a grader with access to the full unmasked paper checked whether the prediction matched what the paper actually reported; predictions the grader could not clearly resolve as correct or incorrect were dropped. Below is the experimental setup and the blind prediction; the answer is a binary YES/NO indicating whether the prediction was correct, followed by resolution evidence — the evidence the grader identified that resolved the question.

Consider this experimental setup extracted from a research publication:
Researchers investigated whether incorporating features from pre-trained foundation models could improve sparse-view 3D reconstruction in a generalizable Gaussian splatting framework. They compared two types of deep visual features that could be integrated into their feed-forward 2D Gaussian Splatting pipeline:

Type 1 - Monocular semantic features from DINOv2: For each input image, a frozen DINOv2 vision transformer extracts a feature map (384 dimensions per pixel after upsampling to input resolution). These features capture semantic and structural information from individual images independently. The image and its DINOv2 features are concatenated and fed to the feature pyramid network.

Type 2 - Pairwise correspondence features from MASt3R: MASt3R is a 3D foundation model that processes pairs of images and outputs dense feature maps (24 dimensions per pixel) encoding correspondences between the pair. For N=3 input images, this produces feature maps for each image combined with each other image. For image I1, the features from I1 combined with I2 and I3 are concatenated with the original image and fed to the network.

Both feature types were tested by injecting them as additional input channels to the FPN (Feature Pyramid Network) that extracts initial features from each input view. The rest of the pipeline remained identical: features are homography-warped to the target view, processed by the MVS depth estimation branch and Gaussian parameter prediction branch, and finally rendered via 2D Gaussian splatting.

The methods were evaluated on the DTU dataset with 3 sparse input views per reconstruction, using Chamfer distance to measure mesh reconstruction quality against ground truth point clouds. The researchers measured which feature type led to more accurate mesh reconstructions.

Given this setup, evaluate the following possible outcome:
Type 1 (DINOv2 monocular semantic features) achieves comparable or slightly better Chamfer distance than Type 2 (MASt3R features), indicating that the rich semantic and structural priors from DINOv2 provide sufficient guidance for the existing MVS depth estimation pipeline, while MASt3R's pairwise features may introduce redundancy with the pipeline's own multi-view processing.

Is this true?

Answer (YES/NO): NO